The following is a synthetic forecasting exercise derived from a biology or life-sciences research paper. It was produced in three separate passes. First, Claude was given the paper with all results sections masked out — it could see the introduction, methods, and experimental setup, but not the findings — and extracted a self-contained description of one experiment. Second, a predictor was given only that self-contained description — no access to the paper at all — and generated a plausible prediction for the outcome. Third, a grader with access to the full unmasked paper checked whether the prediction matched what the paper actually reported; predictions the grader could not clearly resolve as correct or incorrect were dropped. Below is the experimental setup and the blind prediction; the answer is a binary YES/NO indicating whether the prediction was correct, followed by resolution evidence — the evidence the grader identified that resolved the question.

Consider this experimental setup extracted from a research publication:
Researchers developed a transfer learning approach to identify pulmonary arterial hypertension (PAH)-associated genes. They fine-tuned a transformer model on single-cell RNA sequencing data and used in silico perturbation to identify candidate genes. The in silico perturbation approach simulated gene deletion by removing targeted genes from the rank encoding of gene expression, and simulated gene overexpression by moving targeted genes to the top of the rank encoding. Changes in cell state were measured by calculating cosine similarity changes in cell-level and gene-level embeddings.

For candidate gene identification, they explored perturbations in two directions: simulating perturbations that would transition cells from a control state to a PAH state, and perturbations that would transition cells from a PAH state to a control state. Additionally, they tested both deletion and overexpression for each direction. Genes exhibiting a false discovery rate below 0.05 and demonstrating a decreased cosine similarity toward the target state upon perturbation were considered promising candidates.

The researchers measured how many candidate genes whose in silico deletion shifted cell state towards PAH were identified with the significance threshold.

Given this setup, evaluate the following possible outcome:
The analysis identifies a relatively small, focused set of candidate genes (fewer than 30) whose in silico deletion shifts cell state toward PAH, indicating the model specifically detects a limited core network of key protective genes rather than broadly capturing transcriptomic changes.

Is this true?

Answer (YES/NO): NO